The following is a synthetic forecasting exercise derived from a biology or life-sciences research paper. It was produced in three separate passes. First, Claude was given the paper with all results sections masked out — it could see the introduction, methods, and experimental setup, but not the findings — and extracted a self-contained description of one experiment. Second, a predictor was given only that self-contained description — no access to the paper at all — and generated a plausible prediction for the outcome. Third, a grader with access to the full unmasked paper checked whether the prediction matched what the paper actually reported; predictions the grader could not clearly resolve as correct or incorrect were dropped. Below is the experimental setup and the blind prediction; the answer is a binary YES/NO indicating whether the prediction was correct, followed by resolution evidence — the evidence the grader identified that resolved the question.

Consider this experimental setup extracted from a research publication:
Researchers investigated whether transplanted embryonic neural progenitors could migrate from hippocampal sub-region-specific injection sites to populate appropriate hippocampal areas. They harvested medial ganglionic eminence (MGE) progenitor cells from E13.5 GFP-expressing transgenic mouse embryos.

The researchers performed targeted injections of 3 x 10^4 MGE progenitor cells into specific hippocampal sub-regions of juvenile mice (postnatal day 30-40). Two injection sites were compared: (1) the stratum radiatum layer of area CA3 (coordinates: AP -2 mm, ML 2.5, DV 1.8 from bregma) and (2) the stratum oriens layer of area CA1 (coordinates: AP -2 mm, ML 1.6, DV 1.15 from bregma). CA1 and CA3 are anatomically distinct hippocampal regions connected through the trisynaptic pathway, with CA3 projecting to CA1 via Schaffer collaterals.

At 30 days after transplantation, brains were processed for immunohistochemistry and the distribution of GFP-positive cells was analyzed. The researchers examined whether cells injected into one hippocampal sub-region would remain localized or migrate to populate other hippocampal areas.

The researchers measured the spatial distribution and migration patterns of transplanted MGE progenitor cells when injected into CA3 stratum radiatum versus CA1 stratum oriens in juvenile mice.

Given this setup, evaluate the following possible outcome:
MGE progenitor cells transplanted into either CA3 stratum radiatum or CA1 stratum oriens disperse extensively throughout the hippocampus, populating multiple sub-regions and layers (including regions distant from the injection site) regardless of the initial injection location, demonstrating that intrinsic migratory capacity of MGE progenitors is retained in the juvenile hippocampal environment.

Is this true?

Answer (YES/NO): NO